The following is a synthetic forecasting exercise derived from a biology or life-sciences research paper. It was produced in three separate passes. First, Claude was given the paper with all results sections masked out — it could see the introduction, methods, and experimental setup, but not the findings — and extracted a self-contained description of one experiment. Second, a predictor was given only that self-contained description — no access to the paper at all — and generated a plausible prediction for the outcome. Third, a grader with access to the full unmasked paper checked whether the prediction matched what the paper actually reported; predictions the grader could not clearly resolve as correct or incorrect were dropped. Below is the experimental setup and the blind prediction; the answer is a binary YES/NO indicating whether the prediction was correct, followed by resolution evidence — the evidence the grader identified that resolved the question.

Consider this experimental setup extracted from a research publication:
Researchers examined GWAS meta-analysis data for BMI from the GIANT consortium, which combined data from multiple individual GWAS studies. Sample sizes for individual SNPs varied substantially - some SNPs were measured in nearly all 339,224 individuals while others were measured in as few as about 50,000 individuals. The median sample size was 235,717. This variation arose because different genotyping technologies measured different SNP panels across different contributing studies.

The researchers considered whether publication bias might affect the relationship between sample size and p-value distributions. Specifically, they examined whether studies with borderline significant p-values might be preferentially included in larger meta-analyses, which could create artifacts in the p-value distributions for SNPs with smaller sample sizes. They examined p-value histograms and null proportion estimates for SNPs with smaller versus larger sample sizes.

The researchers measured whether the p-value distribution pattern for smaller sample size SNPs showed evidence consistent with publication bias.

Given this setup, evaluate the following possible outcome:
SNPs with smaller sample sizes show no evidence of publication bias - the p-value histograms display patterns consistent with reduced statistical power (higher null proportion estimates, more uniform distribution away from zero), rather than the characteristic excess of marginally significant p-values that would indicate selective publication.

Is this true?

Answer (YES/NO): NO